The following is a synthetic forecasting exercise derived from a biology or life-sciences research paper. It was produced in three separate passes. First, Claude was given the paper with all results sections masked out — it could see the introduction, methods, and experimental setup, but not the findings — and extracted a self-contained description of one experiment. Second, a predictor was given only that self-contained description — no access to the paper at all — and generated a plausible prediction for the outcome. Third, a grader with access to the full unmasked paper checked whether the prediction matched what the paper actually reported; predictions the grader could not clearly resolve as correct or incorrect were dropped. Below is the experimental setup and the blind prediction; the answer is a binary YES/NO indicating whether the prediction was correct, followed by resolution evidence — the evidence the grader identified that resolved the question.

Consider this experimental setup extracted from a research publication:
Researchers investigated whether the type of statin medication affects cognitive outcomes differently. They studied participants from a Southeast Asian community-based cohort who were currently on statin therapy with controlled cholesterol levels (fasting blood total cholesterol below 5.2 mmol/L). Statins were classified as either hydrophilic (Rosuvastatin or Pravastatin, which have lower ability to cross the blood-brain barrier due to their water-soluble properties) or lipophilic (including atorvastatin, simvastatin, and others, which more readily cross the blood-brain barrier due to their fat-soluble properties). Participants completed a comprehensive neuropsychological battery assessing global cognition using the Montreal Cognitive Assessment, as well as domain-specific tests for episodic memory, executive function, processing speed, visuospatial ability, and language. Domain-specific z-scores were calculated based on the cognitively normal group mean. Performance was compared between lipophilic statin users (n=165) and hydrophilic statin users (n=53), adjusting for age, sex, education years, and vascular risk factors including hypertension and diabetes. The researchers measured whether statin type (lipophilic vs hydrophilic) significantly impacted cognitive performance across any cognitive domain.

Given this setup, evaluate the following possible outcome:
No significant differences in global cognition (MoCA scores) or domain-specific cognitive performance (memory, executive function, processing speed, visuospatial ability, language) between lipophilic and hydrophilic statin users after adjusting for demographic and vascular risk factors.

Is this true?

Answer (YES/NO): YES